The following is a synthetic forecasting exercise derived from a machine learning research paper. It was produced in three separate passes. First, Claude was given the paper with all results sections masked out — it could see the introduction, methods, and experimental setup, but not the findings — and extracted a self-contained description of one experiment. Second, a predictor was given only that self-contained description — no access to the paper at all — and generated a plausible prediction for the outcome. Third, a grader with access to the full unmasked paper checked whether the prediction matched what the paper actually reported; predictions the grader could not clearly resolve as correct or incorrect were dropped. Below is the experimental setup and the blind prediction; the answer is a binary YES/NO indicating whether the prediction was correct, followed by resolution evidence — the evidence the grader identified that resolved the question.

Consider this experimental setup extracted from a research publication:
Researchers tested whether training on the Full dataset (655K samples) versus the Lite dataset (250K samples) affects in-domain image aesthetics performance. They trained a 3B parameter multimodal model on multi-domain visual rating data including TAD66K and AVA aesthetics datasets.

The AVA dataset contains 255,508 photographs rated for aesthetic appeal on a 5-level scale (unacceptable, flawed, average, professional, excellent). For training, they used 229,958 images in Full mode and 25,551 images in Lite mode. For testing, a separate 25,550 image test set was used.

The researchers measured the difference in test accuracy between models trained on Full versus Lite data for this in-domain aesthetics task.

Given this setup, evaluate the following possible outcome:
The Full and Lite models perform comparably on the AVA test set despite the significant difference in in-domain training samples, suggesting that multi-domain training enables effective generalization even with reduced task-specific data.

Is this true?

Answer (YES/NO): YES